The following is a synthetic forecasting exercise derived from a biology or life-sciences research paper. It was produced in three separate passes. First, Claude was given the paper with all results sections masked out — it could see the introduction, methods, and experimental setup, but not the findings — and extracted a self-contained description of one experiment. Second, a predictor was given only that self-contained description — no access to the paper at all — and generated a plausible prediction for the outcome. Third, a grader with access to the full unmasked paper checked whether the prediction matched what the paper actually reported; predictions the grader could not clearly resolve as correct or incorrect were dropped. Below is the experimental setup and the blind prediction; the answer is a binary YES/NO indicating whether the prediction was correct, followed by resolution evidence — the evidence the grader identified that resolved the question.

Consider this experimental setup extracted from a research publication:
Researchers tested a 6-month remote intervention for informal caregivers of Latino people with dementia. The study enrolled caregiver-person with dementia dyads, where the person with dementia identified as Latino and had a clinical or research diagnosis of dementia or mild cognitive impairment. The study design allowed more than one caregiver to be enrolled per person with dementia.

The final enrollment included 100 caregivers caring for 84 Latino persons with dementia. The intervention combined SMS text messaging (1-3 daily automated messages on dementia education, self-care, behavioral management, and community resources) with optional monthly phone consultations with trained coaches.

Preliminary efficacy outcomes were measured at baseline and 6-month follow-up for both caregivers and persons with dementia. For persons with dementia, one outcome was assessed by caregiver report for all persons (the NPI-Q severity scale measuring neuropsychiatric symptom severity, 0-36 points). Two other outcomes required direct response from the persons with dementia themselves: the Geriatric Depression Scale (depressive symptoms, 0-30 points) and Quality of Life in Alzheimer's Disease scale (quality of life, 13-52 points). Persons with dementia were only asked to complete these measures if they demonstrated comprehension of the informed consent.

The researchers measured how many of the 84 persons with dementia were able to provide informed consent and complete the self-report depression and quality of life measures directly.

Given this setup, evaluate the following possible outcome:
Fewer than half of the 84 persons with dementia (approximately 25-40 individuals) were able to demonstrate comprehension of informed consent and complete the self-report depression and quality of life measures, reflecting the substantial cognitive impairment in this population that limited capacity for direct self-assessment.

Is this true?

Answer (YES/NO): NO